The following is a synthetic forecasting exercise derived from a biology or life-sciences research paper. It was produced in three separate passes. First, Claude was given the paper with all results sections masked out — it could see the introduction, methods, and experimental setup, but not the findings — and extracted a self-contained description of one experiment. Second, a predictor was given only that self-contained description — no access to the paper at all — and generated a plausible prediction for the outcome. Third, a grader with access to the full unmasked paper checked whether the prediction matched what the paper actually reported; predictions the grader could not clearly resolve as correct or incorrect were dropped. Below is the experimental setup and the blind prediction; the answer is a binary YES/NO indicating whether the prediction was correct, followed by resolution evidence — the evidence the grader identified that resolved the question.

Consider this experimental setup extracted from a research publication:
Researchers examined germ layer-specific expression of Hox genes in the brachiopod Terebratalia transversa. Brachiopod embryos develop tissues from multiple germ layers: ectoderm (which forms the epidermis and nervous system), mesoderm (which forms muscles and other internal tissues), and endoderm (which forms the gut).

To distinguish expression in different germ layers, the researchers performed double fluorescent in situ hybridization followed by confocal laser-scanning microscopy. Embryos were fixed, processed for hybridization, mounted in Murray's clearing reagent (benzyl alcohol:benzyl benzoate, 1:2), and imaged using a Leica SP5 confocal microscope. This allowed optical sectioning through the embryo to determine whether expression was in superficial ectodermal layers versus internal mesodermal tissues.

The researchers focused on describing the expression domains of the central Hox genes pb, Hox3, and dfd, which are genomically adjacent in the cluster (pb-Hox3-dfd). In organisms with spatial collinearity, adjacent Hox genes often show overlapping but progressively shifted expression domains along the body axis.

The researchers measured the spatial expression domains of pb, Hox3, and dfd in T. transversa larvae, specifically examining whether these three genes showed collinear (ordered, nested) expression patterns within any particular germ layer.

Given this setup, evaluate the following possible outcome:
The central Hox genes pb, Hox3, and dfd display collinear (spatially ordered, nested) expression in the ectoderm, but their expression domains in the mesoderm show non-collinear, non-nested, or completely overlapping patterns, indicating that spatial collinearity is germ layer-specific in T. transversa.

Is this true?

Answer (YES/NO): NO